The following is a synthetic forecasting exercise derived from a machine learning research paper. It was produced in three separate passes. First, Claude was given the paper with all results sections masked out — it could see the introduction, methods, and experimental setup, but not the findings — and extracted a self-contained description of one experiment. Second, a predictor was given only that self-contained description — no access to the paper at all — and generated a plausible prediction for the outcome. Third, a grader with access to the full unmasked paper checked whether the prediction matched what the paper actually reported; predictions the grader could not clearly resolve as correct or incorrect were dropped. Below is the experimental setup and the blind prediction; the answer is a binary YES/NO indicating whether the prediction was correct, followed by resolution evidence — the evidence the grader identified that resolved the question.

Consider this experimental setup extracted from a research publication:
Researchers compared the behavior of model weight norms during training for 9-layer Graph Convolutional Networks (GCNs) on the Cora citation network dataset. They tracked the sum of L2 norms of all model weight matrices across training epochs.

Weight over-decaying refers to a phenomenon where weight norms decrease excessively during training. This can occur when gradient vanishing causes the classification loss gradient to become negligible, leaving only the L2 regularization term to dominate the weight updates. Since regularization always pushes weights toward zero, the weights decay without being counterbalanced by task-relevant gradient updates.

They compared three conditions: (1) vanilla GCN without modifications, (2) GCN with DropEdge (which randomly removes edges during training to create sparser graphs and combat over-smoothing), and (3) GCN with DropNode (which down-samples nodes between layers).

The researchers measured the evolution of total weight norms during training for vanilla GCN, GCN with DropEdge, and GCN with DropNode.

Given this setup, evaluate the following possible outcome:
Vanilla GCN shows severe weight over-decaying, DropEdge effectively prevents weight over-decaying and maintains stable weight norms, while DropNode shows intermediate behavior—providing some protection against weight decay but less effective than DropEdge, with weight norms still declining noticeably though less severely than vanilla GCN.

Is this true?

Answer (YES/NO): NO